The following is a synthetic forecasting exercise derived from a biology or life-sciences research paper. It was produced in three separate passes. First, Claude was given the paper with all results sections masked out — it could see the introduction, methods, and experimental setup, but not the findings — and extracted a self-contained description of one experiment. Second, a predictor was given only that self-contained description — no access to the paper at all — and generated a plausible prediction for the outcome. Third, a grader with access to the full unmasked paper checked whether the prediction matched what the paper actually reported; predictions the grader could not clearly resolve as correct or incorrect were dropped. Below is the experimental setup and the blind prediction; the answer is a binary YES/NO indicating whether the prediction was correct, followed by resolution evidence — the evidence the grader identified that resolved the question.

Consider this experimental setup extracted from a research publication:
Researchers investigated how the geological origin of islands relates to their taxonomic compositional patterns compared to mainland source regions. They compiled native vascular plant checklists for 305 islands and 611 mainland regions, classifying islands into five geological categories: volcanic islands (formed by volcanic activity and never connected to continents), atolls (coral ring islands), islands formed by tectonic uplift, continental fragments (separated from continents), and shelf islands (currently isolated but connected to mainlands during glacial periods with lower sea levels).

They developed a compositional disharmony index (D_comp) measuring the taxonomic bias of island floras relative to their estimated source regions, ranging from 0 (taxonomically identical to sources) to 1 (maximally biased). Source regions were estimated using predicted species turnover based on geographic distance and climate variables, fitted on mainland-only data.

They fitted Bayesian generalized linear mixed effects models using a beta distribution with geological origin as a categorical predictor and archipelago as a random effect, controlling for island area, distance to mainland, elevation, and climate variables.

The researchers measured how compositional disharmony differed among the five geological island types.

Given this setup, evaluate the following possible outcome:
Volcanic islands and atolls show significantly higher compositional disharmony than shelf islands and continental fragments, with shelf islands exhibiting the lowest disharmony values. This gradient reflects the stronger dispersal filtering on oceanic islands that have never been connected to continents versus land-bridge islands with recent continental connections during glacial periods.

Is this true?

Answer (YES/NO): NO